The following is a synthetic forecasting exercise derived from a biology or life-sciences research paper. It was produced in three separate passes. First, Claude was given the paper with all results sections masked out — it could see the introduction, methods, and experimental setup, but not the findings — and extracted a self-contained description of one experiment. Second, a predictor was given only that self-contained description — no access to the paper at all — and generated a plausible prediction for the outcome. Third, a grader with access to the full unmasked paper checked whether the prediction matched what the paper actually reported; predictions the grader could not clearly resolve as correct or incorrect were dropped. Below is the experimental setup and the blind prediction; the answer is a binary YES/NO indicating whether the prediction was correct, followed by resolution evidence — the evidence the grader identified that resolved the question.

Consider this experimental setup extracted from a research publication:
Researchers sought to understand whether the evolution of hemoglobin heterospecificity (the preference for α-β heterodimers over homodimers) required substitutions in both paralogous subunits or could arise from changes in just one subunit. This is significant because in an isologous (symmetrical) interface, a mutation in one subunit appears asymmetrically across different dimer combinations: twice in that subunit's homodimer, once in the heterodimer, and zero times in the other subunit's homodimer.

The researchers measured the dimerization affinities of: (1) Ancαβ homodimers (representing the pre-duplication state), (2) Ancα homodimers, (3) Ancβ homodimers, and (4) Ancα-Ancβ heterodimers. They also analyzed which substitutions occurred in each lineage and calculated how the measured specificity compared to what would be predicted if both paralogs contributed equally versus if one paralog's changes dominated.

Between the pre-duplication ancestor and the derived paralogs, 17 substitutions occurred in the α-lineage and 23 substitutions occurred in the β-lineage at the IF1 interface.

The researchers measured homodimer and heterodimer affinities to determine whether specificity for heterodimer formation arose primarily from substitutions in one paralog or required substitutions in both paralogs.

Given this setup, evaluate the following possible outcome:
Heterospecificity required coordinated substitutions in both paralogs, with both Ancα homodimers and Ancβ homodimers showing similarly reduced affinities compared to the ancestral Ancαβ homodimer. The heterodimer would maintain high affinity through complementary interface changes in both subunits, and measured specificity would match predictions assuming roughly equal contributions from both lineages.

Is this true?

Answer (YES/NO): NO